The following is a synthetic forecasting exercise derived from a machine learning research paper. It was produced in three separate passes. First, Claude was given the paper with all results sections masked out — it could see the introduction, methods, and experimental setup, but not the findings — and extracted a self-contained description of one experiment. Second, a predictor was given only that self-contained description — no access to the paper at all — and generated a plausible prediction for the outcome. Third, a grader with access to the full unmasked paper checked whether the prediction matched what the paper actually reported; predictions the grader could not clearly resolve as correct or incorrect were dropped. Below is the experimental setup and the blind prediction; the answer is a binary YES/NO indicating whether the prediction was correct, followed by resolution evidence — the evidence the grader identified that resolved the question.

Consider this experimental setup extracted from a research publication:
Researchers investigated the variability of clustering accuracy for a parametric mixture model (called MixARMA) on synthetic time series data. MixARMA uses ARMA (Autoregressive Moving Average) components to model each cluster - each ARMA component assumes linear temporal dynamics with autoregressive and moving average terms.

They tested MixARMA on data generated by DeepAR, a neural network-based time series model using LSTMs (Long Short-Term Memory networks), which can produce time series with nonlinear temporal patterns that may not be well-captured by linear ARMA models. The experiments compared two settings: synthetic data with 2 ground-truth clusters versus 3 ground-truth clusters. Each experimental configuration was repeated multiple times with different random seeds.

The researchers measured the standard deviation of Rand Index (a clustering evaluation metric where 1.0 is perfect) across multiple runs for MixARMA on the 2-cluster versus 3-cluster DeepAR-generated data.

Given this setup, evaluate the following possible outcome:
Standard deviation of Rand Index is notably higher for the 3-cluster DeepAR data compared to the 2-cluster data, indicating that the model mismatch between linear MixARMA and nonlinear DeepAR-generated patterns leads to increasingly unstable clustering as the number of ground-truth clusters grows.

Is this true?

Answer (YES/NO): NO